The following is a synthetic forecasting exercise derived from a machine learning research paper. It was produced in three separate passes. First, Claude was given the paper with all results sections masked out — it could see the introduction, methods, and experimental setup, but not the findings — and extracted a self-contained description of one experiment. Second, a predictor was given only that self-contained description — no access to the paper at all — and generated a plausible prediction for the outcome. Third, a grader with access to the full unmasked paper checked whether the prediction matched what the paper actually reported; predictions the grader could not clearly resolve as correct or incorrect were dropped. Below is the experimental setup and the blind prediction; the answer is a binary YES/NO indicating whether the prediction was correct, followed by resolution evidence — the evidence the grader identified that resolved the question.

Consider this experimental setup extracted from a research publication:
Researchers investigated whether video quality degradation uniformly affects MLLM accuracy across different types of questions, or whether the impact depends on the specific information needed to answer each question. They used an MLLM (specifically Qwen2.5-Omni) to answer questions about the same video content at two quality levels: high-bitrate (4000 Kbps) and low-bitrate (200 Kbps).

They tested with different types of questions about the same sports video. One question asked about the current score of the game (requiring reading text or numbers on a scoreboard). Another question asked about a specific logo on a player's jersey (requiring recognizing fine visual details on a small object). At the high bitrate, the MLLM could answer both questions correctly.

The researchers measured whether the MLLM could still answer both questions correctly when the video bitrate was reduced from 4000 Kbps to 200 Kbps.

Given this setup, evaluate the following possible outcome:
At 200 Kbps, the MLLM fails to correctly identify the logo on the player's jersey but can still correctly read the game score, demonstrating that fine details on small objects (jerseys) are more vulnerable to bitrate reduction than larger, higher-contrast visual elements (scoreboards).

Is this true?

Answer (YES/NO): YES